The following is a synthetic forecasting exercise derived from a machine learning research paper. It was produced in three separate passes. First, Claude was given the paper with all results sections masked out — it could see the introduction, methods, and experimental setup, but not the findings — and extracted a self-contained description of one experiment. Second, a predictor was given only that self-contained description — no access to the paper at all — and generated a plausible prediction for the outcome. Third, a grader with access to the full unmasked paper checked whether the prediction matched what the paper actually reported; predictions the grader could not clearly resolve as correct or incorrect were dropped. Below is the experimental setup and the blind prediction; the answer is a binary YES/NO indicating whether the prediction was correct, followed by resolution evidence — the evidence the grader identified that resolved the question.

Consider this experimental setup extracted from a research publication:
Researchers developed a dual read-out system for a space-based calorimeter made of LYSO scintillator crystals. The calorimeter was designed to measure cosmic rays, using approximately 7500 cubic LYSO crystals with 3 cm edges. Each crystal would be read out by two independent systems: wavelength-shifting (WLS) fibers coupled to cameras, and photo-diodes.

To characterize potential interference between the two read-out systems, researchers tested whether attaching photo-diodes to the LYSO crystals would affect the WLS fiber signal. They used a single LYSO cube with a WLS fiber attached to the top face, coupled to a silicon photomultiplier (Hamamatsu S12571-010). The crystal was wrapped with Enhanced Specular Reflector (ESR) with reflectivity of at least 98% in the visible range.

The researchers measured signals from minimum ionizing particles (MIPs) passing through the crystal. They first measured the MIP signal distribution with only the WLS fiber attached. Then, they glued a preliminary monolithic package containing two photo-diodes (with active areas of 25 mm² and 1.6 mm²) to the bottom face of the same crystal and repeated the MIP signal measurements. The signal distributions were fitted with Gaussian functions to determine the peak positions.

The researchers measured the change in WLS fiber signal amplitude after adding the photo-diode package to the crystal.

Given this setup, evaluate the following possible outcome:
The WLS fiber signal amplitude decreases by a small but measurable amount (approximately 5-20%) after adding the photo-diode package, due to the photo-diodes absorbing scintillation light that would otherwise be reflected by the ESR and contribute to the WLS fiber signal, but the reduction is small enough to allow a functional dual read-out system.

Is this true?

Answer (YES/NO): YES